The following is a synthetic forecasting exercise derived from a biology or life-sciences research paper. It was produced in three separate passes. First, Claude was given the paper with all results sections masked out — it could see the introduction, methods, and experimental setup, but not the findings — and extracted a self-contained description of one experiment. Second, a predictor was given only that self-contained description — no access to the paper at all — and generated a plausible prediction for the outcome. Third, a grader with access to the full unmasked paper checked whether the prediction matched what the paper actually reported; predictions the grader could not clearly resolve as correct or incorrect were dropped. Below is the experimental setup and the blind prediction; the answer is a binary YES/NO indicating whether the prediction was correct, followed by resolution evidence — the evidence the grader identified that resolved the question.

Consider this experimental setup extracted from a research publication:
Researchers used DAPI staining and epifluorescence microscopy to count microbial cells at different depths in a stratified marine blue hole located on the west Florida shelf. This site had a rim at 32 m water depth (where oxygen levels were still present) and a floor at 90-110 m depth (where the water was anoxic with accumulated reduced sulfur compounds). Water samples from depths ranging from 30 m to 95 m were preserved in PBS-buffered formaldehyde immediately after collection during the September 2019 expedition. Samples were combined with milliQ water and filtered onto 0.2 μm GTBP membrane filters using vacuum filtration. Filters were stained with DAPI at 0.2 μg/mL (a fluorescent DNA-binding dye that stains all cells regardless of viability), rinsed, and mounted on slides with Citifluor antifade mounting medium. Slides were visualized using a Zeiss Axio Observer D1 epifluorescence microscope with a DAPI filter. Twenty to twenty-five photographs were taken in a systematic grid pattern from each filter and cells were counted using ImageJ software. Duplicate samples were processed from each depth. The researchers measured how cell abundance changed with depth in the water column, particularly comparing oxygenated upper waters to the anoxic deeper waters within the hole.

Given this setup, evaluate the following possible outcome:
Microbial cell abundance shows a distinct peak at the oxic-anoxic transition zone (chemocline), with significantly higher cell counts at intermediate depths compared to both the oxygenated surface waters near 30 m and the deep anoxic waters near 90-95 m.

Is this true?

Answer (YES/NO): NO